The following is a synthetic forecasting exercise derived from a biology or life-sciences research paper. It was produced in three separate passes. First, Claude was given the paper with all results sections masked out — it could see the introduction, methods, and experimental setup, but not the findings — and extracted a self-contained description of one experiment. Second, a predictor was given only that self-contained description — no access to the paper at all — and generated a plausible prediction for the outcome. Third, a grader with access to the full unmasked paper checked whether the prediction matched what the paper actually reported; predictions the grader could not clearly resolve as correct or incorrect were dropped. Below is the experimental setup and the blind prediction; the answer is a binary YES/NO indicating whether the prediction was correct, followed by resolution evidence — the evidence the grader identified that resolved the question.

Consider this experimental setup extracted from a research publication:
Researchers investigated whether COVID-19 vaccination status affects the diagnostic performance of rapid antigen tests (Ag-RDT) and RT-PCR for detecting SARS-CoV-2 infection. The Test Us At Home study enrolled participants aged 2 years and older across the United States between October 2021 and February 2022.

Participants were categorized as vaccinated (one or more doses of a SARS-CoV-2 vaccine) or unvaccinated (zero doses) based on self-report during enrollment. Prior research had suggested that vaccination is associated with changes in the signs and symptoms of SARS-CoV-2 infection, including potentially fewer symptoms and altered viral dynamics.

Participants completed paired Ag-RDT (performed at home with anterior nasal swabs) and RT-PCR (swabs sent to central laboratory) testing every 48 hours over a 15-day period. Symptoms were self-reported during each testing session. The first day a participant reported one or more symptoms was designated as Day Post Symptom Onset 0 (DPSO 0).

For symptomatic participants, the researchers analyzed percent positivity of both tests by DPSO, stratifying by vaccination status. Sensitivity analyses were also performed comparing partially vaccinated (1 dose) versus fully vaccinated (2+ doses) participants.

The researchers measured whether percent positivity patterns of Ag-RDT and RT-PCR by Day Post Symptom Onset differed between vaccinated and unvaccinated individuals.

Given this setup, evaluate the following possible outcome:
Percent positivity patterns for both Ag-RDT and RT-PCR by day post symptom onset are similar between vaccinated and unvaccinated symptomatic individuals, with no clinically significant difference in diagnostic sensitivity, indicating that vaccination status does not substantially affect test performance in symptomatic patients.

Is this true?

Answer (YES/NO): YES